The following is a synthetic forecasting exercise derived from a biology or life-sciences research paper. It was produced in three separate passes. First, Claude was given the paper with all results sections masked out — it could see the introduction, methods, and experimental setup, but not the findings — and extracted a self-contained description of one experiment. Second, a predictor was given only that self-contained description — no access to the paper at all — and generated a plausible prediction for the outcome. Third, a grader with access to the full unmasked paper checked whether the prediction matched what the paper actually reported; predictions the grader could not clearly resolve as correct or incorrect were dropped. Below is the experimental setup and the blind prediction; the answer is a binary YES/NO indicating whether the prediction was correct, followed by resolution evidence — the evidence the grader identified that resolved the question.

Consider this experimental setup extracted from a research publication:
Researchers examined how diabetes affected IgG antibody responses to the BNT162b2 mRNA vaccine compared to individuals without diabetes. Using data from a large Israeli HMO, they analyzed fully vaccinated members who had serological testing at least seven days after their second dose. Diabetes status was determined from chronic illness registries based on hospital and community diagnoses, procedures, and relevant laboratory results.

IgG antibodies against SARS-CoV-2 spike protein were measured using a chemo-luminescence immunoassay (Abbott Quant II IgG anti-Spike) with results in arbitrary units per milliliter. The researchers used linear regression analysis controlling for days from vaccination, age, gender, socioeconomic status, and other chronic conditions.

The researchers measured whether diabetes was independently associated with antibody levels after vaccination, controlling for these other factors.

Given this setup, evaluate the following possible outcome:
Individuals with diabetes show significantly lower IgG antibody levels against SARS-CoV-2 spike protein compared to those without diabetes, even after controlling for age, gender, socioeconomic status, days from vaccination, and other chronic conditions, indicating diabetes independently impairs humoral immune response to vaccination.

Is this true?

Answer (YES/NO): YES